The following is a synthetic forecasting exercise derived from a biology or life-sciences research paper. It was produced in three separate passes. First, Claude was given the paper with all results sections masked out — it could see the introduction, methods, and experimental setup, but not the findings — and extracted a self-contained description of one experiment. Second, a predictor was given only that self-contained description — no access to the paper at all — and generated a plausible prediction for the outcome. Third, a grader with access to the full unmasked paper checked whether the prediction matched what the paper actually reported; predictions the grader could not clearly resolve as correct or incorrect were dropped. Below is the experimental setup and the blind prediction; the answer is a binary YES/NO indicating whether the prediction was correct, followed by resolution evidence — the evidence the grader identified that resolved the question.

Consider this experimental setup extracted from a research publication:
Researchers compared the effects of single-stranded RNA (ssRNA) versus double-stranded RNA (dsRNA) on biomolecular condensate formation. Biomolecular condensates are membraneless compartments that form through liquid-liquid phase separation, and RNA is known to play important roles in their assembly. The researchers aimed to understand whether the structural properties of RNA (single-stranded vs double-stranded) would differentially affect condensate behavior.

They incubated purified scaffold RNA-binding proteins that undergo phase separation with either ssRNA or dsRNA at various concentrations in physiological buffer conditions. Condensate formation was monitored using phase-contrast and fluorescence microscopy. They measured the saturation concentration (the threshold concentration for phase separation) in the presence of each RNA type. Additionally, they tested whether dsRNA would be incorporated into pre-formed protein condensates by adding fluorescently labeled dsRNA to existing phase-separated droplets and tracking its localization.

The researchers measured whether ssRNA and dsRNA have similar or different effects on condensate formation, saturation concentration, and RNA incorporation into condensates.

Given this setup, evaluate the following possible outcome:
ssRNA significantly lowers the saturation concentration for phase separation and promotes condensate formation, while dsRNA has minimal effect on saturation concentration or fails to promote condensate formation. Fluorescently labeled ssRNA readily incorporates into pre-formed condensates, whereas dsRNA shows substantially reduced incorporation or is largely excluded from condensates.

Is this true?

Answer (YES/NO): NO